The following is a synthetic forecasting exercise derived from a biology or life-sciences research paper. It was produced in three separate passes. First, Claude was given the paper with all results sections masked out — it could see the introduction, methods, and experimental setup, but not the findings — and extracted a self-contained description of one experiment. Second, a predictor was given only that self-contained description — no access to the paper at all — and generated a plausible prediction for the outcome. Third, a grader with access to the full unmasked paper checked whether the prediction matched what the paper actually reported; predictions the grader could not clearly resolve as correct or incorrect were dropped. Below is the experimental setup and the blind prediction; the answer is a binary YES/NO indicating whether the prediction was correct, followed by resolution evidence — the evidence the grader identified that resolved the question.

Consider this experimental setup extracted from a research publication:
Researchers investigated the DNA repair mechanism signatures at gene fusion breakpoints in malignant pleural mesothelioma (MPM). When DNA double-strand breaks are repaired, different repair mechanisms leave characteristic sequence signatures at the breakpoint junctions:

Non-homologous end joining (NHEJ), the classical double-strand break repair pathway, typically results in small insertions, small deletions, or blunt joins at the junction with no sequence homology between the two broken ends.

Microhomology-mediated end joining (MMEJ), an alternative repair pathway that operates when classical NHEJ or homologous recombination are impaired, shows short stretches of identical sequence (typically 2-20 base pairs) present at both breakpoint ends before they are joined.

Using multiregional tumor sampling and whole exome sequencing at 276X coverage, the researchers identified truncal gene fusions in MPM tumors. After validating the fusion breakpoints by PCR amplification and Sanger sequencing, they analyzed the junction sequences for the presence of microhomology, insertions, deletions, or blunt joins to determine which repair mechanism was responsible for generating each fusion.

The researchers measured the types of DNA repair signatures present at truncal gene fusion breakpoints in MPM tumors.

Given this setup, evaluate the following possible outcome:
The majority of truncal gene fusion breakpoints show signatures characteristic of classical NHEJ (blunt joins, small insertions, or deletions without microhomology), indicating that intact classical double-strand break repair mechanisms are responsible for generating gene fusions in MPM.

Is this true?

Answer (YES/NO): YES